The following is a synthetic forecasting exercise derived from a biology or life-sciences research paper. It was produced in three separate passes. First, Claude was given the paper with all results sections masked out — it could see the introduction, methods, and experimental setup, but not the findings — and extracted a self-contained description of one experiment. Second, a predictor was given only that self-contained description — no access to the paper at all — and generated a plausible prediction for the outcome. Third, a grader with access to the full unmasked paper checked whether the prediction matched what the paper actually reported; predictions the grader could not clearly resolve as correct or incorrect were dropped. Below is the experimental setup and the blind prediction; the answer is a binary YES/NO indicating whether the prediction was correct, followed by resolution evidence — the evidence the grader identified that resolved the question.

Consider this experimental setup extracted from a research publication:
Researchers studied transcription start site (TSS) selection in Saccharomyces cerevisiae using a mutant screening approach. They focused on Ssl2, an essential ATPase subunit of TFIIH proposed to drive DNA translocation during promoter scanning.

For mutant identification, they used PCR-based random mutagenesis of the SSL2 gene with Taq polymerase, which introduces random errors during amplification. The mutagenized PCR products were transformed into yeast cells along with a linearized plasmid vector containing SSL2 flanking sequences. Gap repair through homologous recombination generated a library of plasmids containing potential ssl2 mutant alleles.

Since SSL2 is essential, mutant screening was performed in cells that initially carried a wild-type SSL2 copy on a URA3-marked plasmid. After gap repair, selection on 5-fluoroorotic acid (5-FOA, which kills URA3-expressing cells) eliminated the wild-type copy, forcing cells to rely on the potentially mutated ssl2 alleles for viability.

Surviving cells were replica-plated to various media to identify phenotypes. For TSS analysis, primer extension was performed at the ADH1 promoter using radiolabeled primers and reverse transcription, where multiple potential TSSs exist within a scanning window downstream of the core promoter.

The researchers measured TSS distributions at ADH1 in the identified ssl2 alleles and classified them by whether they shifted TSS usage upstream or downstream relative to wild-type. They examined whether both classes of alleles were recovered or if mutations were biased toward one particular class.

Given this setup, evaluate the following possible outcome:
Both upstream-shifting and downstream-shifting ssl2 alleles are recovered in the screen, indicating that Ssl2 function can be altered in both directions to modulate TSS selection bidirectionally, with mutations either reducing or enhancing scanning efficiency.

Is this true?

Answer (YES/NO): YES